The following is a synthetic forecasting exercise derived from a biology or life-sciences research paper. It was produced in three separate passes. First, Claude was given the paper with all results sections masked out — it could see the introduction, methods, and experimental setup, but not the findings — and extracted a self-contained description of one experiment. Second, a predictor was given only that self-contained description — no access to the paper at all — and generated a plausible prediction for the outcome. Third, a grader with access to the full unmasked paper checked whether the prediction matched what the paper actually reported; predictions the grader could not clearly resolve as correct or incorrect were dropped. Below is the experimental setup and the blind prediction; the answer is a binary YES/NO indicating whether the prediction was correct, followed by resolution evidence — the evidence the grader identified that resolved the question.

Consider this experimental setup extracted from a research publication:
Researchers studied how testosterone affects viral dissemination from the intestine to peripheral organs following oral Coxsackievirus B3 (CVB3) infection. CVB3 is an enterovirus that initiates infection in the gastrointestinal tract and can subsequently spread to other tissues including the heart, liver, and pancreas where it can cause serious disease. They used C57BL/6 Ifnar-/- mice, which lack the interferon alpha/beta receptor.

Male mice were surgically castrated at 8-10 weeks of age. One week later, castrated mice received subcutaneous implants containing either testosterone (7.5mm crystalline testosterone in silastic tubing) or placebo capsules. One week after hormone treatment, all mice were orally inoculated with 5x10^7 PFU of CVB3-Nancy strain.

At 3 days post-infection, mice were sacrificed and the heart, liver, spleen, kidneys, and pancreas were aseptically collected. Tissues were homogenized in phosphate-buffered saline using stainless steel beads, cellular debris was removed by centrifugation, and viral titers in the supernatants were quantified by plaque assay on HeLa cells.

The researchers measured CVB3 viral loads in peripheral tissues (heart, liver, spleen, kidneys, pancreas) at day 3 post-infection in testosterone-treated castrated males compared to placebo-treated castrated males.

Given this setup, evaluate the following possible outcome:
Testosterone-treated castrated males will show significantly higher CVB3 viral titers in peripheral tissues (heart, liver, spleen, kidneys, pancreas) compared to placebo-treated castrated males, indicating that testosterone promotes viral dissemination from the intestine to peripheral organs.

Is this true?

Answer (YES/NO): NO